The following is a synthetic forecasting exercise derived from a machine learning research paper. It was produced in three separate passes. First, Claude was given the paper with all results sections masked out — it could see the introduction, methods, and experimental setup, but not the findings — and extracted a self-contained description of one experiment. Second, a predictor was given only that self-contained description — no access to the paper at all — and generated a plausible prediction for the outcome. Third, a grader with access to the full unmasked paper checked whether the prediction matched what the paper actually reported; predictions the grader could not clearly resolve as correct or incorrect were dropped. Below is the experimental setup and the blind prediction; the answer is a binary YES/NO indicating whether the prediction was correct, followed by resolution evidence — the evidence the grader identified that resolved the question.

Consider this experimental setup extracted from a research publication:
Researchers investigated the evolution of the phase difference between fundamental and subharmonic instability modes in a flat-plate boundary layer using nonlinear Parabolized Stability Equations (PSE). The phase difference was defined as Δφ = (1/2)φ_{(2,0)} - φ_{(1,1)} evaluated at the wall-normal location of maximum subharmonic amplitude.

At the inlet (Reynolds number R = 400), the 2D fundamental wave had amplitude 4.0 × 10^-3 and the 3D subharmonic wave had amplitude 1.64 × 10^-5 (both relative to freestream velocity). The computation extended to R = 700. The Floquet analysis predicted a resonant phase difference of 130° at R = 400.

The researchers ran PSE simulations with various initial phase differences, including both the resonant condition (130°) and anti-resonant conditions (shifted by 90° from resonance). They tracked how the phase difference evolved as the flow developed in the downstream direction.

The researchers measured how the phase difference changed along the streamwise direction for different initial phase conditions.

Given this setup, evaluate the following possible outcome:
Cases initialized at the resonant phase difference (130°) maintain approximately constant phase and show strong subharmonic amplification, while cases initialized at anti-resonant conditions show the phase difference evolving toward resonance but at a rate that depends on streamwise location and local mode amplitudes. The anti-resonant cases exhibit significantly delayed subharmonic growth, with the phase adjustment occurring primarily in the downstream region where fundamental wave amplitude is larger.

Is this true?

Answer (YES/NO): NO